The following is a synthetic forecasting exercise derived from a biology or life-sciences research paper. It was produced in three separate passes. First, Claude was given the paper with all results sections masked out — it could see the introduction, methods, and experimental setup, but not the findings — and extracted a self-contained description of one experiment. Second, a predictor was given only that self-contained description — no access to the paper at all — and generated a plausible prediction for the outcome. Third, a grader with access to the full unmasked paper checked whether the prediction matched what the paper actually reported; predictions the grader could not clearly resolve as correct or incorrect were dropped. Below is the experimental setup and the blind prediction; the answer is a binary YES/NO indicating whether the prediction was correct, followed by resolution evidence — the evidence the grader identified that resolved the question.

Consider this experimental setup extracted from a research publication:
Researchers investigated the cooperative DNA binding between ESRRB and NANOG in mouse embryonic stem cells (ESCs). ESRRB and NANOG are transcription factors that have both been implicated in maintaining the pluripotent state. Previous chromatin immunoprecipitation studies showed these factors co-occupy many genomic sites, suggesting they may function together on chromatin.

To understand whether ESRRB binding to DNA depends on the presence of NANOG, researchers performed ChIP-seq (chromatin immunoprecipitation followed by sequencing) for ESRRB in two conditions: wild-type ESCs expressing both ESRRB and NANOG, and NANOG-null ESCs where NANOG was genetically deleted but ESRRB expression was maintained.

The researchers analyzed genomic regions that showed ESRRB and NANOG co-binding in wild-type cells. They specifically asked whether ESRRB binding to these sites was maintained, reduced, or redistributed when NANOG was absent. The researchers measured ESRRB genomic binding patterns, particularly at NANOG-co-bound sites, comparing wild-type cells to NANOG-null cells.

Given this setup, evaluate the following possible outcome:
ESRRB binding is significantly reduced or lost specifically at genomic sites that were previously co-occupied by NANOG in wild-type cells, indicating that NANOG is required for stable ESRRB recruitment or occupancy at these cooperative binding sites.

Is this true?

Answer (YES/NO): YES